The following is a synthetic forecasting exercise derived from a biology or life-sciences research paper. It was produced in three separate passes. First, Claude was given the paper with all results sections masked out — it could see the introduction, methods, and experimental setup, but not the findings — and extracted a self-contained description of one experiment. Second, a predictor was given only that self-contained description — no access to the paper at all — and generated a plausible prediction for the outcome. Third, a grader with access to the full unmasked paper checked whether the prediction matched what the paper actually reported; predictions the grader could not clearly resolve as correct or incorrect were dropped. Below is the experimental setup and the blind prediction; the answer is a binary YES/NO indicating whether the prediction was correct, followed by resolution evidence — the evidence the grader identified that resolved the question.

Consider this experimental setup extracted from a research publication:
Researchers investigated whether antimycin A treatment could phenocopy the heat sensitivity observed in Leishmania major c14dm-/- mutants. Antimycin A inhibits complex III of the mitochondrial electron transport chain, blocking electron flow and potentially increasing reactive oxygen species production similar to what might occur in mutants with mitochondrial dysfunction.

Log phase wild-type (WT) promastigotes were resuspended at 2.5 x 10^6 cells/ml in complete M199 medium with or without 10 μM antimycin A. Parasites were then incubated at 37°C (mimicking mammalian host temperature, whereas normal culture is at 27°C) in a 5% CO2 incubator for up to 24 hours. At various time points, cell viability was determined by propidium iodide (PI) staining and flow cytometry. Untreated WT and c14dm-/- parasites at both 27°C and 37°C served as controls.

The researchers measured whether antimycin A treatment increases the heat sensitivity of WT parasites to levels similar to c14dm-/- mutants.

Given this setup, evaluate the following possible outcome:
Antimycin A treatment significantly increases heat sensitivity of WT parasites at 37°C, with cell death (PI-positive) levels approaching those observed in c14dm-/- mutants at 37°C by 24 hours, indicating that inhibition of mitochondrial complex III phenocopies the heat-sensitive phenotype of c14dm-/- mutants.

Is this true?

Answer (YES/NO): YES